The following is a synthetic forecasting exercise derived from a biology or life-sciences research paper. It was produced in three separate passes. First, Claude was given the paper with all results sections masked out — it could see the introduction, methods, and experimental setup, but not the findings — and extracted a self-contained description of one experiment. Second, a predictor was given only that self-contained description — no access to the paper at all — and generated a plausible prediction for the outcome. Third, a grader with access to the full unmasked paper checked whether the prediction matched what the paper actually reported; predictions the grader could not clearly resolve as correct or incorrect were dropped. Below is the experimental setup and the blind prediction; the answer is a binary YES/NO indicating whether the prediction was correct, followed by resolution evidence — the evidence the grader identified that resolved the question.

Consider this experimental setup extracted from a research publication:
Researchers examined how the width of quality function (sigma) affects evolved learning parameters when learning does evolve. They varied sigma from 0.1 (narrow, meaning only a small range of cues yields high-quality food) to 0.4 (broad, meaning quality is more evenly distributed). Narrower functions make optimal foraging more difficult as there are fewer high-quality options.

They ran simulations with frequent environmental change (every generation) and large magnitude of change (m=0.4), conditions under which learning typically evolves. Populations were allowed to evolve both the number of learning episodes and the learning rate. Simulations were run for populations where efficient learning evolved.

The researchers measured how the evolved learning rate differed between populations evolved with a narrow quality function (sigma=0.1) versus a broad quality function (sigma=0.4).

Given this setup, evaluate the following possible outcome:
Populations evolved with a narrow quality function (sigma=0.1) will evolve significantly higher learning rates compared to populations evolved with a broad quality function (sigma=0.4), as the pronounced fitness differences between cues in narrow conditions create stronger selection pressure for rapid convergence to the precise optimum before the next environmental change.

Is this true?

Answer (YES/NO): NO